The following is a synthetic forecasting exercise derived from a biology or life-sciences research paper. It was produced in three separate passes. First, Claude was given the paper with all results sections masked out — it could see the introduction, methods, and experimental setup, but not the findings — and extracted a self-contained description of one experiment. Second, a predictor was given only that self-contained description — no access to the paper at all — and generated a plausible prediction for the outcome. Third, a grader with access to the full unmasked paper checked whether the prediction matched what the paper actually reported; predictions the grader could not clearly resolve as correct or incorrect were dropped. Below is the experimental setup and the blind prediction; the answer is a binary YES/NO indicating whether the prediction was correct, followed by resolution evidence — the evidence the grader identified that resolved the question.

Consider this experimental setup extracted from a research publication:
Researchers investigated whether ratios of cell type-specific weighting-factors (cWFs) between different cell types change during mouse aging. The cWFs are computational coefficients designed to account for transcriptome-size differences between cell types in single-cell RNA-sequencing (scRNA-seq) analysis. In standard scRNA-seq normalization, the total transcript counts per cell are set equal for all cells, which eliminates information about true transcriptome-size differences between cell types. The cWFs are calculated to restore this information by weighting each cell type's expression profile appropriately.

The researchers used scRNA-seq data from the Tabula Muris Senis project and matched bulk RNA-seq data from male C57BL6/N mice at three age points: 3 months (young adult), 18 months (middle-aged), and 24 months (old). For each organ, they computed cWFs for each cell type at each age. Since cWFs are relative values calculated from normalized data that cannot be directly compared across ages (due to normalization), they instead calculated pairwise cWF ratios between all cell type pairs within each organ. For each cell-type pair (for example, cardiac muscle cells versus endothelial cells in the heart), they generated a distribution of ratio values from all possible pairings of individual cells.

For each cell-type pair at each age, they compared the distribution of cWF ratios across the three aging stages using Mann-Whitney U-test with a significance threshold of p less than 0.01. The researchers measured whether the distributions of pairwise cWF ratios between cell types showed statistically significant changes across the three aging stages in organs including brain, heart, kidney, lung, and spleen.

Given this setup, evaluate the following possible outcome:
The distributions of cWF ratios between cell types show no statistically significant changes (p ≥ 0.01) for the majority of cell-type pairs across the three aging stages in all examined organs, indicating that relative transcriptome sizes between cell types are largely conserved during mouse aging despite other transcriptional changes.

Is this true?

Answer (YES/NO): NO